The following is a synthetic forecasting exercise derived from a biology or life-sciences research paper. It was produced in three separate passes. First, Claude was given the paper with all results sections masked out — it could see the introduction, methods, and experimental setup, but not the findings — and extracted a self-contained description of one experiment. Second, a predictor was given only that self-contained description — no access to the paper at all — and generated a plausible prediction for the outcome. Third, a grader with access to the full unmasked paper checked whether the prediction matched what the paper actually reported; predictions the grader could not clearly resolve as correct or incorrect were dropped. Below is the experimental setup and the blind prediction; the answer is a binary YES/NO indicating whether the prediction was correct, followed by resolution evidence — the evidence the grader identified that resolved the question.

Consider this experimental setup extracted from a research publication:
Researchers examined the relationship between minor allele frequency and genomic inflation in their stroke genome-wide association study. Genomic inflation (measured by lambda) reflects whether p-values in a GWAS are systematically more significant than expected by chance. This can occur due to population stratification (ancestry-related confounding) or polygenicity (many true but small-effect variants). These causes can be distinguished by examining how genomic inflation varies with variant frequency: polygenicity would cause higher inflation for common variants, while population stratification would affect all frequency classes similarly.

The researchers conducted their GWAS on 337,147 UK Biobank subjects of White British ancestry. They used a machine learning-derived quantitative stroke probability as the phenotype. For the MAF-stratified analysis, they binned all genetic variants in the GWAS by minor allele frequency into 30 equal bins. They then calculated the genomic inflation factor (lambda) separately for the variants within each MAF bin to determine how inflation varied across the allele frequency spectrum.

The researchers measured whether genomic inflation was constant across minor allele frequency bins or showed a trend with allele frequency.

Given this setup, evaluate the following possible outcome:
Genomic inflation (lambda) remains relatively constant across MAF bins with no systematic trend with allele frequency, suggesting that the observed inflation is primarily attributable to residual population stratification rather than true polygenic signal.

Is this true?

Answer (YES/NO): NO